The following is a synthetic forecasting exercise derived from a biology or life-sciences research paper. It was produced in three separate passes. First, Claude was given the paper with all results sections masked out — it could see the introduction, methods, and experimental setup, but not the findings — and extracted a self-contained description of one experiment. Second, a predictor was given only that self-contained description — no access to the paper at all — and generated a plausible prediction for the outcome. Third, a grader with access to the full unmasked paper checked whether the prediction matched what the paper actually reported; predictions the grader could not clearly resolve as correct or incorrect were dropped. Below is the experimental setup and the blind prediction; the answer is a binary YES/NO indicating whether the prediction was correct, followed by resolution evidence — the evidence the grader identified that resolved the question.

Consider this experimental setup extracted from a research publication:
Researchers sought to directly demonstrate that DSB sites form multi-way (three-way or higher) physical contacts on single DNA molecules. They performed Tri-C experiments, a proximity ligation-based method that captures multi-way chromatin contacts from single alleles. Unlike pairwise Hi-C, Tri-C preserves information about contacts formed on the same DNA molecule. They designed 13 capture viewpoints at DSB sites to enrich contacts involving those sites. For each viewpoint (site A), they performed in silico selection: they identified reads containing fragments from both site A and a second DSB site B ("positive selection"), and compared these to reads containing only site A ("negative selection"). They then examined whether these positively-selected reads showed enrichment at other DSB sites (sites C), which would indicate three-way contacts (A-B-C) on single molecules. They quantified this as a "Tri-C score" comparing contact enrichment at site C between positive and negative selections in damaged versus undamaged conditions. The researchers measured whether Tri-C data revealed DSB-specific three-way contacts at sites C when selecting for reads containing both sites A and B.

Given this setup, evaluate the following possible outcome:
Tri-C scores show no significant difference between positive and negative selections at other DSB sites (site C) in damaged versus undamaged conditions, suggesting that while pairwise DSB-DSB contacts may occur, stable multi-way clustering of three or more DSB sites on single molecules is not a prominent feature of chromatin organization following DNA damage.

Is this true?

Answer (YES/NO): NO